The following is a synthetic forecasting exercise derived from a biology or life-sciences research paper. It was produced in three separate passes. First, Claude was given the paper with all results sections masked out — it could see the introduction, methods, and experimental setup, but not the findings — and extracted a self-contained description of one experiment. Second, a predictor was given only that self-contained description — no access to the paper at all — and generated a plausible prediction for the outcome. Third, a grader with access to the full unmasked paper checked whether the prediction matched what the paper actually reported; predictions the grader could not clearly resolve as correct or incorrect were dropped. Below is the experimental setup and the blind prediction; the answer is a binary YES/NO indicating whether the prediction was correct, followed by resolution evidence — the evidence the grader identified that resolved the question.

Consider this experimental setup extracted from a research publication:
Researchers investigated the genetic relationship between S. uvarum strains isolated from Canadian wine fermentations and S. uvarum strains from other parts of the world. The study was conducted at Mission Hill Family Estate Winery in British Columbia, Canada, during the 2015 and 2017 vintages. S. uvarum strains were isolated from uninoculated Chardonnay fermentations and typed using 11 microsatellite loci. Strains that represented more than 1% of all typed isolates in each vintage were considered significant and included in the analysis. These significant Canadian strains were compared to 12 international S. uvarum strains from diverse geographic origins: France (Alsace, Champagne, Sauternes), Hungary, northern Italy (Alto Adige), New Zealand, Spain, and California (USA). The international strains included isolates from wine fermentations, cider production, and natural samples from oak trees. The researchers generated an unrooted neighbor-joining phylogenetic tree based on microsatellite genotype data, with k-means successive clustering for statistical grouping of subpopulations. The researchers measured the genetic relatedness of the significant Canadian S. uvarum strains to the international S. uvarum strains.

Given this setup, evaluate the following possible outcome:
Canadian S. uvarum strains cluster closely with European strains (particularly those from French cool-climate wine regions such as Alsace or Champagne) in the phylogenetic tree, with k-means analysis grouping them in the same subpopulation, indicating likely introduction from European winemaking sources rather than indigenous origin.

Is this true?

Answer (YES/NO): NO